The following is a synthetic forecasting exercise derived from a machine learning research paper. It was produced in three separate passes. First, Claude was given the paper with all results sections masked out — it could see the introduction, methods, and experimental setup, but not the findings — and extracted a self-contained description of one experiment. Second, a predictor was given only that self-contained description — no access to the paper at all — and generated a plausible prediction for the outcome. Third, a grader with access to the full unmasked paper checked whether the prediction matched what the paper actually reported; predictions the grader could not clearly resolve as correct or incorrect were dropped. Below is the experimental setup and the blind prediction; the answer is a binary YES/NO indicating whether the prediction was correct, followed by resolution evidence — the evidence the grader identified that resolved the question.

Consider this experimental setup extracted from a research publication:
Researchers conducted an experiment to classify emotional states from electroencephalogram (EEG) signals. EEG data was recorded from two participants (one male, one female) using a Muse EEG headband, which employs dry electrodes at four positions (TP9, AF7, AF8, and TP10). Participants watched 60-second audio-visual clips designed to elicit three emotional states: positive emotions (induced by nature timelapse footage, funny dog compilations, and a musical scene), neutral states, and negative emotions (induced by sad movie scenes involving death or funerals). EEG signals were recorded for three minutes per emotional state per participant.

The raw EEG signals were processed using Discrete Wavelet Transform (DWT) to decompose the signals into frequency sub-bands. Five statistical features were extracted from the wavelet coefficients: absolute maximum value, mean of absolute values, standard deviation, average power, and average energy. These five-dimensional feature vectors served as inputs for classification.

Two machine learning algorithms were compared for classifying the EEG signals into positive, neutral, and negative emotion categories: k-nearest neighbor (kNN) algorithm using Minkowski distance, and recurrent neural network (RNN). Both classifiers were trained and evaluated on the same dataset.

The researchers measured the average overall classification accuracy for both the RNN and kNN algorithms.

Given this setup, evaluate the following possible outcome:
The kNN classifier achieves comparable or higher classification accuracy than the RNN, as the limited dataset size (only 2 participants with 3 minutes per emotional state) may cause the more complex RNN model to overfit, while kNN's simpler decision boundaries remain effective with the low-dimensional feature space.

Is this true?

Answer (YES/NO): NO